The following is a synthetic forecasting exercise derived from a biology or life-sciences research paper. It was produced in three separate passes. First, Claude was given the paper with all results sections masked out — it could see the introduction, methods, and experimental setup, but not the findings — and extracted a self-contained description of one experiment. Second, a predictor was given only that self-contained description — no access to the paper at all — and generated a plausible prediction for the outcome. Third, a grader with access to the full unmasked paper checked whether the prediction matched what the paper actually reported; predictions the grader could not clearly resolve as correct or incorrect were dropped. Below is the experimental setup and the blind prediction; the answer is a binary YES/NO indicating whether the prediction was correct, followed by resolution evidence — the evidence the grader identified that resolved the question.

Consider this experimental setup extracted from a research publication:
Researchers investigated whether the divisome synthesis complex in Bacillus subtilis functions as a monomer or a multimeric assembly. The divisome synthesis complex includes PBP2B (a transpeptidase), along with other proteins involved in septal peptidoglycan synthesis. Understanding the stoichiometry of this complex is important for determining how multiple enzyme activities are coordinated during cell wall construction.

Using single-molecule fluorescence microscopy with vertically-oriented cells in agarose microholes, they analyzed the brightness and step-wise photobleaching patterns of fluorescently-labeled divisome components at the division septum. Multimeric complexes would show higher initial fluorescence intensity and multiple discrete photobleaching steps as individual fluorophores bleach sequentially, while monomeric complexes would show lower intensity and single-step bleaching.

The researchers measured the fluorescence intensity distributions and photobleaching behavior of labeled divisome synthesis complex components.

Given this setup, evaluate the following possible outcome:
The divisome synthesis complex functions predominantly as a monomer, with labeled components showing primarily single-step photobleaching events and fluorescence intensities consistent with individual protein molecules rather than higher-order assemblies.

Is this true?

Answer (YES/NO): NO